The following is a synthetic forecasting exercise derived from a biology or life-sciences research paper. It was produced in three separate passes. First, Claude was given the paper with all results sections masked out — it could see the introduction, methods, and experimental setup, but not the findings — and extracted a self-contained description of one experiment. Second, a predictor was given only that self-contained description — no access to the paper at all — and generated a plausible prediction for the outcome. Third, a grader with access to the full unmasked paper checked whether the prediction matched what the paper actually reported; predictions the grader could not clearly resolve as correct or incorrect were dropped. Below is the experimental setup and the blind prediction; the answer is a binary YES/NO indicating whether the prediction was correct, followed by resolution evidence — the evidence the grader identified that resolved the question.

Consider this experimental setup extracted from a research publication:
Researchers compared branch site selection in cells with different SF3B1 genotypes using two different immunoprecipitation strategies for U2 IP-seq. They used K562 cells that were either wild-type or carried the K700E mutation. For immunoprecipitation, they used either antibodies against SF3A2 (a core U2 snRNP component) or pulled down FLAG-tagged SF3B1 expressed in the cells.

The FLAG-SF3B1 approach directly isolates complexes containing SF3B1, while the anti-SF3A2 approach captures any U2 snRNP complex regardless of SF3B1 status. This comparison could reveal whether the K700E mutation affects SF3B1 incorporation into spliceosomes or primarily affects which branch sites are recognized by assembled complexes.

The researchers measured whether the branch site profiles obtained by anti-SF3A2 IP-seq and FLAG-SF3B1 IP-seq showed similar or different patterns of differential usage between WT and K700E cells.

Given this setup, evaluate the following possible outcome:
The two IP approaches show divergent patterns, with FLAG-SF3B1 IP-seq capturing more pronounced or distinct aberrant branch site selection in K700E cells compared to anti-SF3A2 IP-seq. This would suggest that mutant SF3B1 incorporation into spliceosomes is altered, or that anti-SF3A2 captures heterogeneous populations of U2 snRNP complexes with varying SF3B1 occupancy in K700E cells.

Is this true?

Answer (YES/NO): NO